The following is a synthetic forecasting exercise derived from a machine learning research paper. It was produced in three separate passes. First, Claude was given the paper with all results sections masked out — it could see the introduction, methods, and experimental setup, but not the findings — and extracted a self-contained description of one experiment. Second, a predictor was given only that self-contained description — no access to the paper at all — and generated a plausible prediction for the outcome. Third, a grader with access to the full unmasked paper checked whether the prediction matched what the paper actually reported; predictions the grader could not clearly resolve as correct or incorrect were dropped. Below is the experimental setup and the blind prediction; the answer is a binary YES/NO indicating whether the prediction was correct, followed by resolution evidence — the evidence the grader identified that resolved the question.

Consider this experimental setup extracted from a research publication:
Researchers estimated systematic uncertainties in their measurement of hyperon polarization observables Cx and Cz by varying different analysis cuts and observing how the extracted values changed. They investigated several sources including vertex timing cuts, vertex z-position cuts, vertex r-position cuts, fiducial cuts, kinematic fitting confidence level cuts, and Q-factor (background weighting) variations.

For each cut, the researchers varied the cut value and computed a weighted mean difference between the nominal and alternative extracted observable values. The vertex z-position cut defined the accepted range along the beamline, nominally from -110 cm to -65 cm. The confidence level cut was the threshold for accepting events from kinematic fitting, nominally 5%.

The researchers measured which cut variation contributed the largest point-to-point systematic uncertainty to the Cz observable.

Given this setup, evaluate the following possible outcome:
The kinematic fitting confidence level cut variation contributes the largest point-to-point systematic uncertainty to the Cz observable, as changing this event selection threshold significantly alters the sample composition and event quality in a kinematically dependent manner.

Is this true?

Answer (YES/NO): YES